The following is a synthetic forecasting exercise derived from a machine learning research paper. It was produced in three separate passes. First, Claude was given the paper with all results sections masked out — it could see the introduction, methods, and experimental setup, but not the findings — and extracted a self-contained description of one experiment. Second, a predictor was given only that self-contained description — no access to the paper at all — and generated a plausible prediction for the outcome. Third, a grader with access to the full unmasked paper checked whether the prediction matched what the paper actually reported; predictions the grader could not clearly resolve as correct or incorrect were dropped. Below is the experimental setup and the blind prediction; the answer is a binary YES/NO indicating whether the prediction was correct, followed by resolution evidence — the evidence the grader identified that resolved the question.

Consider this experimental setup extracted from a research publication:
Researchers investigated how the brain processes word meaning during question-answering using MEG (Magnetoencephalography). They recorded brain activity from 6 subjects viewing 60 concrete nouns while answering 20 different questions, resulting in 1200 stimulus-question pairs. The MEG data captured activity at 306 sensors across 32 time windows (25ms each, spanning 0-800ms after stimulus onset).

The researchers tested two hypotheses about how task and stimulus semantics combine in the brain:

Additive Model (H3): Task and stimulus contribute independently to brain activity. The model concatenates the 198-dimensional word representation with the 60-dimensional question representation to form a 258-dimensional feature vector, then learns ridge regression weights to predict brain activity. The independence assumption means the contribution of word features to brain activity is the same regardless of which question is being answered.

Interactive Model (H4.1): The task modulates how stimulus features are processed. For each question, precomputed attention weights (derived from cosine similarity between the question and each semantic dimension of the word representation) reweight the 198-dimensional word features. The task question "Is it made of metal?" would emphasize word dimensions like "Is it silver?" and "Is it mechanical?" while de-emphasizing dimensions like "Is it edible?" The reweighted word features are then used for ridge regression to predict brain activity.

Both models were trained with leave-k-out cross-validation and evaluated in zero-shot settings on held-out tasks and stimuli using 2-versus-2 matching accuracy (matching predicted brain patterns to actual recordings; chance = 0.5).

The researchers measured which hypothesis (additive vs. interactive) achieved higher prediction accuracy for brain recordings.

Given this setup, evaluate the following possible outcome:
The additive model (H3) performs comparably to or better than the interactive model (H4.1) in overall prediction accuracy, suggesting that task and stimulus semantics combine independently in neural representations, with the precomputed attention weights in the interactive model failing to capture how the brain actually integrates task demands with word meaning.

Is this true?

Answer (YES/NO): NO